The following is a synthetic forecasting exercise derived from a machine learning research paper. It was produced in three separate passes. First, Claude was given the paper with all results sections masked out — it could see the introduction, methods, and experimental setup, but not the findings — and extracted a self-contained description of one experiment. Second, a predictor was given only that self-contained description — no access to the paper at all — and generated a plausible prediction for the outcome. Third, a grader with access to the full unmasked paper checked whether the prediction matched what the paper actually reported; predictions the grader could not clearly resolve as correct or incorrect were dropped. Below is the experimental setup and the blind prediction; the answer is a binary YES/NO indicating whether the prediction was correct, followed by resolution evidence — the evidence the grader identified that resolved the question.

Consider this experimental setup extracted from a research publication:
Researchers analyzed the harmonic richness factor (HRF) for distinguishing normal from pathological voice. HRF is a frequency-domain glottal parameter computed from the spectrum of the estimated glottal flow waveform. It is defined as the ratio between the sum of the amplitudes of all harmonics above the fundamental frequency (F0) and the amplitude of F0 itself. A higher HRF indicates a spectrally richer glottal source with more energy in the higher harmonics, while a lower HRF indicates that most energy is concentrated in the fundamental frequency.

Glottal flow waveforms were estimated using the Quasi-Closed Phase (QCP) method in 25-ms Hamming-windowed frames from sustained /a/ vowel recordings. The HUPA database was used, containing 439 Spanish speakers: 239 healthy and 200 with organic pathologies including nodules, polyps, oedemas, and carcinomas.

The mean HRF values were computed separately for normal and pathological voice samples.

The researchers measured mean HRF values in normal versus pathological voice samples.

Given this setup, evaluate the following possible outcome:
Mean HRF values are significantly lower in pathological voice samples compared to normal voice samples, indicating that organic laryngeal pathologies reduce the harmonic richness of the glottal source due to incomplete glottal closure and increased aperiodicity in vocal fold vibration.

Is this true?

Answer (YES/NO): YES